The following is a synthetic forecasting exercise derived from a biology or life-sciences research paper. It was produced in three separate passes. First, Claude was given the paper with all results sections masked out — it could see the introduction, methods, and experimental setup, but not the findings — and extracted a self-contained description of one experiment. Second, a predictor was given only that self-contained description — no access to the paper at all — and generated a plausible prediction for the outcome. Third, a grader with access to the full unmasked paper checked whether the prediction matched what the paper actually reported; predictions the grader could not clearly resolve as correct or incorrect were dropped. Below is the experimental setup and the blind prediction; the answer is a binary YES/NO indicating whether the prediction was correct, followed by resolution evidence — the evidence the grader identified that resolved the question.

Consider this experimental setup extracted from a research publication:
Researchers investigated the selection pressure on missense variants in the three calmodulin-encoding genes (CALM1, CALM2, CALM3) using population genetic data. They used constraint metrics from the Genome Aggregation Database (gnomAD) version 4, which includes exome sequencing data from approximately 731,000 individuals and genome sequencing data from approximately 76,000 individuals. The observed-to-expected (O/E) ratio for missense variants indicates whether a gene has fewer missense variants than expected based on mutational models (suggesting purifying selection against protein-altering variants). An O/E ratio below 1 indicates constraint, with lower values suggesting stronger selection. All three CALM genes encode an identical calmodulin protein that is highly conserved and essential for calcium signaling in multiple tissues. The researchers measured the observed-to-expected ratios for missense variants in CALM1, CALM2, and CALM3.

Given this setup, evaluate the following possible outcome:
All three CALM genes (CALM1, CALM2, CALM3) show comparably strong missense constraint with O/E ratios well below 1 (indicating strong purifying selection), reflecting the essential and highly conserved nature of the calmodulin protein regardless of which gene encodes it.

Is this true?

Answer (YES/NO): NO